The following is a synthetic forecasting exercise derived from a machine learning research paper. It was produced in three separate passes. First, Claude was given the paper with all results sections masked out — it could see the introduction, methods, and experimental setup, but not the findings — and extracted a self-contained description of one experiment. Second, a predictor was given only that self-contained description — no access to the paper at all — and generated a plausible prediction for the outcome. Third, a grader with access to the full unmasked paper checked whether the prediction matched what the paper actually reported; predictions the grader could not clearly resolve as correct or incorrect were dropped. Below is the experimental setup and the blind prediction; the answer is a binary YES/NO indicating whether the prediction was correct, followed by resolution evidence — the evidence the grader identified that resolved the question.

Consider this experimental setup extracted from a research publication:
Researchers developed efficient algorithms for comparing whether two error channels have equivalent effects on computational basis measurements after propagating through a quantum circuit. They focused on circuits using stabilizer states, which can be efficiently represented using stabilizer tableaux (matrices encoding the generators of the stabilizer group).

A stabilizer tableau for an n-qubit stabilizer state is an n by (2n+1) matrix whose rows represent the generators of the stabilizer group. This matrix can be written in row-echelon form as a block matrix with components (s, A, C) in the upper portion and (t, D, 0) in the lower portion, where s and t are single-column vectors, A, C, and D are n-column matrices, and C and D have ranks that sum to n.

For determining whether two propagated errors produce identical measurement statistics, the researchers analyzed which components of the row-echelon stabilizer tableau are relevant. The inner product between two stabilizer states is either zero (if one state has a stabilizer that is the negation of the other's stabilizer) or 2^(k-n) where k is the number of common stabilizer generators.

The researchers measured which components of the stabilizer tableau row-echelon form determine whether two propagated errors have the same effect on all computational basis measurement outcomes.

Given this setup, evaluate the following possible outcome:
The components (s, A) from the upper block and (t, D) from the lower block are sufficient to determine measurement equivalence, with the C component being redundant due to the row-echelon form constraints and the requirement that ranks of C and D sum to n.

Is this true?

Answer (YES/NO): NO